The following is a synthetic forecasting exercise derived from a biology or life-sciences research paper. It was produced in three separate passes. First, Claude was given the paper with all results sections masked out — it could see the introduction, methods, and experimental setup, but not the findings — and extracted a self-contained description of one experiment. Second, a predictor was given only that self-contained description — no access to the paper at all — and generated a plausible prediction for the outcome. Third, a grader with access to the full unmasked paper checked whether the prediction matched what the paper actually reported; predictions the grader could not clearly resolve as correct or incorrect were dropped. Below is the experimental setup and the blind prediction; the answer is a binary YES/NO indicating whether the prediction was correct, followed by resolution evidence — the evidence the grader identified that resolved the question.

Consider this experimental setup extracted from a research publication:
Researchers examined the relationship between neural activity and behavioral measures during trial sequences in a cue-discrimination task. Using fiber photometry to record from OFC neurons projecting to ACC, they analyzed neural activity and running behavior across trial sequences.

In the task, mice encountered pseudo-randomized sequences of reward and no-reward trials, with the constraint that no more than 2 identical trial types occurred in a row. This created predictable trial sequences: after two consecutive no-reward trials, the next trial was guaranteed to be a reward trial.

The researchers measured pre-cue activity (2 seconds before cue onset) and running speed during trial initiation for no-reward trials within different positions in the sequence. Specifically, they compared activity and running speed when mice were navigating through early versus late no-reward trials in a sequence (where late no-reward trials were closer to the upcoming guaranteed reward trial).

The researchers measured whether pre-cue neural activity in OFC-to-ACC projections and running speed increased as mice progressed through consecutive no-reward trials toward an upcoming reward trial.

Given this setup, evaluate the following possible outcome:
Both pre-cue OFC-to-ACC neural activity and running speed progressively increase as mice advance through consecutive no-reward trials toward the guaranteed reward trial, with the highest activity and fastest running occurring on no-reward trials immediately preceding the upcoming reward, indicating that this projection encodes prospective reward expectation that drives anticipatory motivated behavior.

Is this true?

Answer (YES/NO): NO